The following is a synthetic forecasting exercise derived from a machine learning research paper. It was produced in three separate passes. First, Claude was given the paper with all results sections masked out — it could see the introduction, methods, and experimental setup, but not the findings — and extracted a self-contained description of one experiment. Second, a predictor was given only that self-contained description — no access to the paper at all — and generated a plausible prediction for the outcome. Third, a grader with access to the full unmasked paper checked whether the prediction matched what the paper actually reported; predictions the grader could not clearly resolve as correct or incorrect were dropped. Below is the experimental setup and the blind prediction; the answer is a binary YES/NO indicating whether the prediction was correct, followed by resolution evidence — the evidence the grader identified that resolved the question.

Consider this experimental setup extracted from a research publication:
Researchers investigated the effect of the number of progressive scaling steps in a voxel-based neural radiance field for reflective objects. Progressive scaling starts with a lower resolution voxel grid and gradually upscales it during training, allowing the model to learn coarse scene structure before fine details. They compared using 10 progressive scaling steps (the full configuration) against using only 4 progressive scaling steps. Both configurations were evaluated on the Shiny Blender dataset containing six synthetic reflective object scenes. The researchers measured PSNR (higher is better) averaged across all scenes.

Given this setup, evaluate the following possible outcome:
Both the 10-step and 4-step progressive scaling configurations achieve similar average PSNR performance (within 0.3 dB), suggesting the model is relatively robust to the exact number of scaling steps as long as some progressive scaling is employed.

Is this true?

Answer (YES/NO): NO